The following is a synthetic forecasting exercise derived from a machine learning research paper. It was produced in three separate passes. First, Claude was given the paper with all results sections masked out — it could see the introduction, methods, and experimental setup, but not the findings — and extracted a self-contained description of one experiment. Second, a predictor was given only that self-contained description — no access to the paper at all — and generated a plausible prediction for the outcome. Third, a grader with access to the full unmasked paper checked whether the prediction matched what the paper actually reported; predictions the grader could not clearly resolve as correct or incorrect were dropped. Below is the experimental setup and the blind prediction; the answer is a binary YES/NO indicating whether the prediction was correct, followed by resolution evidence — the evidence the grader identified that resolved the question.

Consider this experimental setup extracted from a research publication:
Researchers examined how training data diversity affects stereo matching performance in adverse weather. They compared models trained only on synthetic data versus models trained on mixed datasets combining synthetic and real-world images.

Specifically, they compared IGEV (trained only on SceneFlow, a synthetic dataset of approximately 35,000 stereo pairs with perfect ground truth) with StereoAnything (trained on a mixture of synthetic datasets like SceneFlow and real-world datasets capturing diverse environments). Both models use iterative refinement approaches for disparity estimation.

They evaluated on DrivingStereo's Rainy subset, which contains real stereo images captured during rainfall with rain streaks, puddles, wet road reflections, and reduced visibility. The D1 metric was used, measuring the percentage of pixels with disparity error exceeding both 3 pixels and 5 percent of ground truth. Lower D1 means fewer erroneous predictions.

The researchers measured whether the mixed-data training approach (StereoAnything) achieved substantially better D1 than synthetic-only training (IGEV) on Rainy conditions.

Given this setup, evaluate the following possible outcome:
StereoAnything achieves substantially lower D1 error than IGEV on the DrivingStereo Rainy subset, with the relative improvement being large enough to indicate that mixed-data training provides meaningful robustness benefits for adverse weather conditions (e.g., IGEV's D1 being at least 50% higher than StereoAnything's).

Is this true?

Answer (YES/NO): YES